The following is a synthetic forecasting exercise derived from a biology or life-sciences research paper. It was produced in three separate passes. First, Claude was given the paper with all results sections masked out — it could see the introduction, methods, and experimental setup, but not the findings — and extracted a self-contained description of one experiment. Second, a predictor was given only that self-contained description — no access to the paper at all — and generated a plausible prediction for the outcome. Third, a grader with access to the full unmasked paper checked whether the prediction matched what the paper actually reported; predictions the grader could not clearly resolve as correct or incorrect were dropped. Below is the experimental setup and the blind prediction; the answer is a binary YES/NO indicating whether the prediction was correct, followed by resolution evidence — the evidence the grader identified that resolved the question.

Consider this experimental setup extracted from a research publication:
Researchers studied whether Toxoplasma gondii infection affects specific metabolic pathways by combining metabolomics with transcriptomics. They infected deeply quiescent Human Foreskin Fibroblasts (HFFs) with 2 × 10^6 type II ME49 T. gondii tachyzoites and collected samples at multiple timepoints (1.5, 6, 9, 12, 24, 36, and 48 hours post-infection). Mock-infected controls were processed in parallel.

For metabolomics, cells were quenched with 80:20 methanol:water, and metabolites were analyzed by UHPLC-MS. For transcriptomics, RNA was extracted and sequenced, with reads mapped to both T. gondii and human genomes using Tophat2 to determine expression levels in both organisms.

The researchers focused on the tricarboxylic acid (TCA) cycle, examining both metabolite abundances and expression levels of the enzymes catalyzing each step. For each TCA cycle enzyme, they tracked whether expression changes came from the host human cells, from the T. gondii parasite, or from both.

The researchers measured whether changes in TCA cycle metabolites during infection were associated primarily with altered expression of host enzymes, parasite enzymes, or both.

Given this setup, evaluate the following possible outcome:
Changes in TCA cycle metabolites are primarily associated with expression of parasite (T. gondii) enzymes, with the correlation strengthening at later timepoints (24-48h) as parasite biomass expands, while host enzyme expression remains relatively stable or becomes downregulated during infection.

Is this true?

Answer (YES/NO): YES